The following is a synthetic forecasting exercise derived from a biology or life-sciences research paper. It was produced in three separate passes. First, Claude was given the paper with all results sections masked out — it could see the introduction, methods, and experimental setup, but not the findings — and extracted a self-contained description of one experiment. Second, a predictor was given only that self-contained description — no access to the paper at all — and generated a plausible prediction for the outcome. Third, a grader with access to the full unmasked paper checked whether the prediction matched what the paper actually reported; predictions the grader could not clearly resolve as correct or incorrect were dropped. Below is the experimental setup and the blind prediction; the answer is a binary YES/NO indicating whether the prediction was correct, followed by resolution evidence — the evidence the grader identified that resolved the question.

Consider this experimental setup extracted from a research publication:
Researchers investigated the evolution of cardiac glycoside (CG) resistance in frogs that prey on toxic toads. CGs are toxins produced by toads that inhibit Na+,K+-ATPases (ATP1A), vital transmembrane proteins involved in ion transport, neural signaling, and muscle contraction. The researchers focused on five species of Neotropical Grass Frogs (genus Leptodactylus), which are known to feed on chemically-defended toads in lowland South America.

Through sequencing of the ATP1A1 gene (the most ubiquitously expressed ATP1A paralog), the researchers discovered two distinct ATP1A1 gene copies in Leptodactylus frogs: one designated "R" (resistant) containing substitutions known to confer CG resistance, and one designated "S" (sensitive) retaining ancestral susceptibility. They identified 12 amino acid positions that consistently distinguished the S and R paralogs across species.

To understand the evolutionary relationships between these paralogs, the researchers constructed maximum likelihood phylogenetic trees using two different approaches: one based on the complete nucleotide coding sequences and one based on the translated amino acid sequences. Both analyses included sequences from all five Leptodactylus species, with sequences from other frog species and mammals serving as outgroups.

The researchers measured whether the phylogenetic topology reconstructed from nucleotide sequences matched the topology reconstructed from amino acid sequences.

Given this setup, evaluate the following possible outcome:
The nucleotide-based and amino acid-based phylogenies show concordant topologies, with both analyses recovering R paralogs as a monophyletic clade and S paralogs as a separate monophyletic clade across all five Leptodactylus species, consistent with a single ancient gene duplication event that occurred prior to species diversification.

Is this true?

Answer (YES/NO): NO